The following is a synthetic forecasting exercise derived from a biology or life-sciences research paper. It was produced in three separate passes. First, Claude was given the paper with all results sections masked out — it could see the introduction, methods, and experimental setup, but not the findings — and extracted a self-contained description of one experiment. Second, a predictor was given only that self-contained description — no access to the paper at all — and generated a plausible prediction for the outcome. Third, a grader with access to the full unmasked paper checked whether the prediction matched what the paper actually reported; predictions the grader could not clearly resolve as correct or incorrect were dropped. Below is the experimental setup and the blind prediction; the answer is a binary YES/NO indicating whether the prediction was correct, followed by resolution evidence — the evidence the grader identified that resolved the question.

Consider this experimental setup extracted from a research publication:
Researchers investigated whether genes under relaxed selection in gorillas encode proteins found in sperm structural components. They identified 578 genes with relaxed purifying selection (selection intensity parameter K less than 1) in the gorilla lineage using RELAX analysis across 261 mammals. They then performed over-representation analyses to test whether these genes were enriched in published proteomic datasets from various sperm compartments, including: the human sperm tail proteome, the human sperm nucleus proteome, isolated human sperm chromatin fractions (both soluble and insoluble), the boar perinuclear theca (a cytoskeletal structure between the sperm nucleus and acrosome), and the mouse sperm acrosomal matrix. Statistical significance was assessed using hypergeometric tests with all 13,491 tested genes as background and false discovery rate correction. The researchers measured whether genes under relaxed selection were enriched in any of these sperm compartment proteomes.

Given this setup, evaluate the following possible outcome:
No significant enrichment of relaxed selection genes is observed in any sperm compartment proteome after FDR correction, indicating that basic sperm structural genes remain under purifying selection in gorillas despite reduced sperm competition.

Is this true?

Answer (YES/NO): NO